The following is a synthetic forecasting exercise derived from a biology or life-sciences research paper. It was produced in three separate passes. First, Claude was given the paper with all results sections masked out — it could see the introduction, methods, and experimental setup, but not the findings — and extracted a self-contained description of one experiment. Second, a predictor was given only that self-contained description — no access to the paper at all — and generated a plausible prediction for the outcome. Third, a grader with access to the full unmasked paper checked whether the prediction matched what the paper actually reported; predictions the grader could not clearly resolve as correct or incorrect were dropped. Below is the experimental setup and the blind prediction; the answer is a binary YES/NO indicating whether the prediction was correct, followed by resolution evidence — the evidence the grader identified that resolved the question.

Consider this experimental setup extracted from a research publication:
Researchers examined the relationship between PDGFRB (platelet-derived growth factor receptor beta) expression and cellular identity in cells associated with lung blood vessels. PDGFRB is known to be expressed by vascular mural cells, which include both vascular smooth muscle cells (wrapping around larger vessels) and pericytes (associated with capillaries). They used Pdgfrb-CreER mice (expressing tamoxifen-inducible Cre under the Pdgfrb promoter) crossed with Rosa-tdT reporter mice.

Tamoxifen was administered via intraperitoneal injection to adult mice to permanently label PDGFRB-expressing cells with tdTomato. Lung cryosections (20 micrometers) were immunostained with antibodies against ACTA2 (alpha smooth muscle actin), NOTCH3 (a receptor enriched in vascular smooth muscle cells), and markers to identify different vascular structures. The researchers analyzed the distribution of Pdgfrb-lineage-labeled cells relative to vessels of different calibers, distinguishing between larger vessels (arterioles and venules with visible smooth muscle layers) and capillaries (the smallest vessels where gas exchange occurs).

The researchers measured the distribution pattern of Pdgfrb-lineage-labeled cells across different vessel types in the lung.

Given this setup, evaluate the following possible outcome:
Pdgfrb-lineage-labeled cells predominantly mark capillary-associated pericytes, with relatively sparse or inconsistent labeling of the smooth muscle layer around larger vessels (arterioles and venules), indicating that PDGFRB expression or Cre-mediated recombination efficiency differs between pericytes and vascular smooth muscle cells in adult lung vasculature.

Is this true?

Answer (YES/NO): NO